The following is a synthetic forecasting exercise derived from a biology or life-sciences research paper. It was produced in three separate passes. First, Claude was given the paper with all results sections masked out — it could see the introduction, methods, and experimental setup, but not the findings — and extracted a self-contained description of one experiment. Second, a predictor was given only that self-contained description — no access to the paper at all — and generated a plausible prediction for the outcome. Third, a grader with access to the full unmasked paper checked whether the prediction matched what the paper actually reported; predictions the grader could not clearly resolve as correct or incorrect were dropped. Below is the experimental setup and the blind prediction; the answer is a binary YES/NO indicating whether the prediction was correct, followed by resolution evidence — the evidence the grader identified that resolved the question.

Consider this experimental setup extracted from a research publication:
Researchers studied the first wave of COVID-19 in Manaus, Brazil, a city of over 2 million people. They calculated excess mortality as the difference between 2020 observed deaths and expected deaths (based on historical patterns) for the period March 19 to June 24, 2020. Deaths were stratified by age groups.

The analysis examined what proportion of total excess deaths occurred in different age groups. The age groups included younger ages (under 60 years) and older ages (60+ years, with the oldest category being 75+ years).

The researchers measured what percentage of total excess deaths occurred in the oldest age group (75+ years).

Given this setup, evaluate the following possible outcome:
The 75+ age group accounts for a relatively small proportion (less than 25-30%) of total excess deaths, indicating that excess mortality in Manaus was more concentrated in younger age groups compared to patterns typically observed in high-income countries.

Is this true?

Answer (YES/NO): NO